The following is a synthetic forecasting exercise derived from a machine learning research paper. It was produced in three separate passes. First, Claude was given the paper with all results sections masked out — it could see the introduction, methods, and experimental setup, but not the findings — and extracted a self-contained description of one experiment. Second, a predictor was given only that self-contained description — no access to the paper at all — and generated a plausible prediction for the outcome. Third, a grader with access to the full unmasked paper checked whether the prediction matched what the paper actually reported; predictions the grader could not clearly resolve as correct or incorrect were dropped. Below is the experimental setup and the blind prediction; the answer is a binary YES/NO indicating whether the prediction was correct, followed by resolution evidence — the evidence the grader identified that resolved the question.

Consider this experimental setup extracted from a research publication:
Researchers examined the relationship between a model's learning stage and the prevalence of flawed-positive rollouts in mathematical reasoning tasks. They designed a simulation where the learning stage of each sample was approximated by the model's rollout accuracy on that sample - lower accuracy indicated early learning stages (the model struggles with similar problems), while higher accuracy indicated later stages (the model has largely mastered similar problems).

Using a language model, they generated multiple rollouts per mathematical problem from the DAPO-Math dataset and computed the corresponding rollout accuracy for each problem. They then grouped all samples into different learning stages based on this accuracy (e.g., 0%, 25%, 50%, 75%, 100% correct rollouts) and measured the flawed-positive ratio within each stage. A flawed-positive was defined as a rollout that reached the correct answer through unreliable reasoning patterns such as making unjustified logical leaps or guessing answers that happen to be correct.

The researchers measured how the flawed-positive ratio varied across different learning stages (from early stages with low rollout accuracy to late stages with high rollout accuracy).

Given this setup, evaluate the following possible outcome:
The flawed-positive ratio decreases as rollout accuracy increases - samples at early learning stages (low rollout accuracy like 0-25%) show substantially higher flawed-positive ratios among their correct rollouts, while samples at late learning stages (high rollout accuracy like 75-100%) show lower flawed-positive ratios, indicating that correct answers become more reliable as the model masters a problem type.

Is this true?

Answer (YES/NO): YES